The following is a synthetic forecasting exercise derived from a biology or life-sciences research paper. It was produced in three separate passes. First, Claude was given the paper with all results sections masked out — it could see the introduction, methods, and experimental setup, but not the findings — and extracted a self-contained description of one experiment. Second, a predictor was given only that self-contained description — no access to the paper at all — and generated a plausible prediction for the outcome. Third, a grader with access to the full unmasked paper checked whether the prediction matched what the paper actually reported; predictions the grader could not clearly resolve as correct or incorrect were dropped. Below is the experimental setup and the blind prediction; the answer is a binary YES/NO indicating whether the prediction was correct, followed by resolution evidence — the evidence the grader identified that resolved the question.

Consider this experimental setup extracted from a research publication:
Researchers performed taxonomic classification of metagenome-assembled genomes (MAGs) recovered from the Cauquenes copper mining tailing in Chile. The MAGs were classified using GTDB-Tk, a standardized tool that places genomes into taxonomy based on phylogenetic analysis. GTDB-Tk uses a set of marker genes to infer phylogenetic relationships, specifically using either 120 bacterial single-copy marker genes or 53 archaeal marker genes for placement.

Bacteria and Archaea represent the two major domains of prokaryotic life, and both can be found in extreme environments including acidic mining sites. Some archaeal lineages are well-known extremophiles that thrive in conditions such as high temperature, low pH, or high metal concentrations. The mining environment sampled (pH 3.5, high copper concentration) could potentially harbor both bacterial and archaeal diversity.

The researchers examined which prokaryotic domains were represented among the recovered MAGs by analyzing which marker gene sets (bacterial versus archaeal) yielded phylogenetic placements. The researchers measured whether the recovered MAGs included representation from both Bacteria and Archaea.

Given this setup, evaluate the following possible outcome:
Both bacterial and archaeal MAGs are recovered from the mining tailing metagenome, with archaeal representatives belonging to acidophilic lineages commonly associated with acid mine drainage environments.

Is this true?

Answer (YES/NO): NO